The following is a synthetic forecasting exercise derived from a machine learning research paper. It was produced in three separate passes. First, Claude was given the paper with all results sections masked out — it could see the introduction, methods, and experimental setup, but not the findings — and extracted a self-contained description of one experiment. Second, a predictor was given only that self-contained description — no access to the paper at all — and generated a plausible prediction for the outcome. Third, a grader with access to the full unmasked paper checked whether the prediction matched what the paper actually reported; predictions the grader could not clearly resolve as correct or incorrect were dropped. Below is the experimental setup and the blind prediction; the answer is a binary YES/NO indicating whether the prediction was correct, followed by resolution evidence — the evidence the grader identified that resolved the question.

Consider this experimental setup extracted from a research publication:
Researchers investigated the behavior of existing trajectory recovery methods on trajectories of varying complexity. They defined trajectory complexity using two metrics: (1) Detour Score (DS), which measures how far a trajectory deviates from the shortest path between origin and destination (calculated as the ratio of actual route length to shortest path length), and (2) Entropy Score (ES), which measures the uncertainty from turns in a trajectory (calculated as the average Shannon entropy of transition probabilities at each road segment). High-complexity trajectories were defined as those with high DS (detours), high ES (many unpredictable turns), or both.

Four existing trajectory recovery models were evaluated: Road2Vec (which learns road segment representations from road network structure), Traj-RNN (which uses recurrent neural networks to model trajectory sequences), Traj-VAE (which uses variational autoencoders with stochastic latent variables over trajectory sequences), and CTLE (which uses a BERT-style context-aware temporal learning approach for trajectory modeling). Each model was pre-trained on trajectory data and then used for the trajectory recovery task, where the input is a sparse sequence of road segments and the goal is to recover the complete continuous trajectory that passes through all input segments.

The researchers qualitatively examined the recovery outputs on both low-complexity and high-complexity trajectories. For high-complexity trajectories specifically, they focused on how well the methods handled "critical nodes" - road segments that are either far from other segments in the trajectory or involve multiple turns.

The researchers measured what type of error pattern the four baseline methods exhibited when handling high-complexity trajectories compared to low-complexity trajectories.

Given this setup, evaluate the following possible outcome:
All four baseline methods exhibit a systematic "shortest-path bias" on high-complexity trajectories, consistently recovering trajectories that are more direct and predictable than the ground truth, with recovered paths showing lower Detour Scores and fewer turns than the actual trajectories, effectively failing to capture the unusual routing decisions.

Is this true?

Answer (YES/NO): NO